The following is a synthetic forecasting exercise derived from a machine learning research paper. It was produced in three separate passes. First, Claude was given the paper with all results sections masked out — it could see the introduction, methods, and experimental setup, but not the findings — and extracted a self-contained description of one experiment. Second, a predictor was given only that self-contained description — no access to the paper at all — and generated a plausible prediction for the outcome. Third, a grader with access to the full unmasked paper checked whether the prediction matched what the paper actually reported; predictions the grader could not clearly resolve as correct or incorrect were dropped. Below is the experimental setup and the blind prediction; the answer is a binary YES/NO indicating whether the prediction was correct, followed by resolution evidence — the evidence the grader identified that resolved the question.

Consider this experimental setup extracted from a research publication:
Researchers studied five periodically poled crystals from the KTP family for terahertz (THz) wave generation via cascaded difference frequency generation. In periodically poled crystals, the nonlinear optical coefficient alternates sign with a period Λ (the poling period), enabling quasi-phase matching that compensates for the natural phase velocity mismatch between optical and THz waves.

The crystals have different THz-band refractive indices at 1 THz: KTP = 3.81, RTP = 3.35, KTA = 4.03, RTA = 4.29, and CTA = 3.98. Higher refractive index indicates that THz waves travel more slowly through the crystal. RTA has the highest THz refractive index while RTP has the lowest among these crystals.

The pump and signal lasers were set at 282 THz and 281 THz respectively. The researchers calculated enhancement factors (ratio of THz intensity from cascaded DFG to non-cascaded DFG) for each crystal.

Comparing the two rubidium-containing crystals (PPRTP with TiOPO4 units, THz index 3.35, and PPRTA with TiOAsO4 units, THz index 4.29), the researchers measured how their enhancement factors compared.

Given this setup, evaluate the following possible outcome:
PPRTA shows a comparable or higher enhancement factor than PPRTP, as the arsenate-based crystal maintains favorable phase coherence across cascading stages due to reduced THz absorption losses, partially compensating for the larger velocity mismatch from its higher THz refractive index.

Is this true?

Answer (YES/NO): YES